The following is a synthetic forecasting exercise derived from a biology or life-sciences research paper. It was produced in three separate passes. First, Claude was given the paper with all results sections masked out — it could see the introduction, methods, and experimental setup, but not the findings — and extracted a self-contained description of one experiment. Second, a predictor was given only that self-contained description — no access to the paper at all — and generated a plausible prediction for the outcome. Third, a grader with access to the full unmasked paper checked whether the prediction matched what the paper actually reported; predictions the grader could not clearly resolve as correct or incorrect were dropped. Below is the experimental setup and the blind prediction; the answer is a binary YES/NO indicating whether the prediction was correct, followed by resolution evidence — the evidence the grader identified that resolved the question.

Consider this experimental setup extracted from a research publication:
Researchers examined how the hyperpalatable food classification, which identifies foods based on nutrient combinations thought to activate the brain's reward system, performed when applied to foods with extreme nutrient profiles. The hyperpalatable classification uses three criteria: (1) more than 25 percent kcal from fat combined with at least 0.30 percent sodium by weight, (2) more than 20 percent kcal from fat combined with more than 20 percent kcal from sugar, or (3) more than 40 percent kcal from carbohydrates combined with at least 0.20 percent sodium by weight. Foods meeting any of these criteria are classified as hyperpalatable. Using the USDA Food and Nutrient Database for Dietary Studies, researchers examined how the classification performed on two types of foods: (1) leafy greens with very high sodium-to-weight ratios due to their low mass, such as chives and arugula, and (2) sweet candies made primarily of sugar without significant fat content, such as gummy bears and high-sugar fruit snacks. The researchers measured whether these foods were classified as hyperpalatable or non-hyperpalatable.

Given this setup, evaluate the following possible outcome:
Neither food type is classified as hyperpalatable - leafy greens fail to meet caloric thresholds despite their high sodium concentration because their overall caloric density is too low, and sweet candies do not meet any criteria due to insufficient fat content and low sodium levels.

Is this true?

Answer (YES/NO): NO